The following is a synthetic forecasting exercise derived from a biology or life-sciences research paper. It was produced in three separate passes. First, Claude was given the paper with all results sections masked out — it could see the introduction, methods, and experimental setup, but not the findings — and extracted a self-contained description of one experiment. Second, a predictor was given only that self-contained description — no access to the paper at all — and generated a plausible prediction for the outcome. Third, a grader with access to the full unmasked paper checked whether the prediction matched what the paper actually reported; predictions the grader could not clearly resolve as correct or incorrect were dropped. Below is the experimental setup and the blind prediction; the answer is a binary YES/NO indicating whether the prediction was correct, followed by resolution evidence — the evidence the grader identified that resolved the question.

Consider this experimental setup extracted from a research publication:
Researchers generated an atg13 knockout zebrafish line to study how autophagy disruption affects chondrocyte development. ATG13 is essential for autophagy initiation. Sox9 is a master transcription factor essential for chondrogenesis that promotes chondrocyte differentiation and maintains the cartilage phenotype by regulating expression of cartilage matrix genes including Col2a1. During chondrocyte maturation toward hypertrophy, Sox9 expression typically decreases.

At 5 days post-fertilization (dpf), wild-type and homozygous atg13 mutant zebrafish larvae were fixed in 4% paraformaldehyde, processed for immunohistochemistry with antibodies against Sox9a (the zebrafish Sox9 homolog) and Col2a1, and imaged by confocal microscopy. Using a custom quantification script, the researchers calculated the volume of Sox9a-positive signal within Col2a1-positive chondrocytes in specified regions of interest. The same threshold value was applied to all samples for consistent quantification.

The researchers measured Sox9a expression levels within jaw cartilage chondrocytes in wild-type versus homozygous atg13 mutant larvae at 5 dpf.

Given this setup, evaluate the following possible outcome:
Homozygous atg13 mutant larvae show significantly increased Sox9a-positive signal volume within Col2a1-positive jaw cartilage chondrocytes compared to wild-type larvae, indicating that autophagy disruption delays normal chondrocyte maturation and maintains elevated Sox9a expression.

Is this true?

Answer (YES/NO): NO